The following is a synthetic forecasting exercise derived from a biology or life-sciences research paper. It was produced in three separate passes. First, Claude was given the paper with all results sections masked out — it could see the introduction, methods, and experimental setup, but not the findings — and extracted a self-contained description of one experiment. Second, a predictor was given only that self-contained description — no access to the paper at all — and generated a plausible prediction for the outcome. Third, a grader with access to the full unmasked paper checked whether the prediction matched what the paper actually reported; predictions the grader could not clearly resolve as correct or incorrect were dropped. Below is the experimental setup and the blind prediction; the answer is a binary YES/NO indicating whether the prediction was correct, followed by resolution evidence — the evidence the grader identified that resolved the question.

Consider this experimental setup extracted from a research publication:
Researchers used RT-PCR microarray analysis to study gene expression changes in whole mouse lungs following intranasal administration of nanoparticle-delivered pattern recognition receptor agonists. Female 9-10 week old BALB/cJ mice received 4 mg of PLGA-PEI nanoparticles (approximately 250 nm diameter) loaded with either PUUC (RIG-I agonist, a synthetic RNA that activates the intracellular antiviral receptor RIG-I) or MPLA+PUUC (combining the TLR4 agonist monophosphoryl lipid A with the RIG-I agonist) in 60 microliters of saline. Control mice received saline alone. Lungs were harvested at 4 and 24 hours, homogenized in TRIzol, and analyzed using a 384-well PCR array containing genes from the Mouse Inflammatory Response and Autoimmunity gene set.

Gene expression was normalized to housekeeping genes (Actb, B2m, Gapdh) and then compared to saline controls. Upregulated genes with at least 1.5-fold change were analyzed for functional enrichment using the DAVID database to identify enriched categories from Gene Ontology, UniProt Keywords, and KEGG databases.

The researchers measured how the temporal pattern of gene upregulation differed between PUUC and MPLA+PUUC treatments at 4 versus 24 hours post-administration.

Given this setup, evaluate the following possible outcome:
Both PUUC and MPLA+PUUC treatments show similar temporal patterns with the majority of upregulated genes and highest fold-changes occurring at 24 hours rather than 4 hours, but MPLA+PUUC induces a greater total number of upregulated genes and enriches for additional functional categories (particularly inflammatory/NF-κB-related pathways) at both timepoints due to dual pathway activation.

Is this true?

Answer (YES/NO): YES